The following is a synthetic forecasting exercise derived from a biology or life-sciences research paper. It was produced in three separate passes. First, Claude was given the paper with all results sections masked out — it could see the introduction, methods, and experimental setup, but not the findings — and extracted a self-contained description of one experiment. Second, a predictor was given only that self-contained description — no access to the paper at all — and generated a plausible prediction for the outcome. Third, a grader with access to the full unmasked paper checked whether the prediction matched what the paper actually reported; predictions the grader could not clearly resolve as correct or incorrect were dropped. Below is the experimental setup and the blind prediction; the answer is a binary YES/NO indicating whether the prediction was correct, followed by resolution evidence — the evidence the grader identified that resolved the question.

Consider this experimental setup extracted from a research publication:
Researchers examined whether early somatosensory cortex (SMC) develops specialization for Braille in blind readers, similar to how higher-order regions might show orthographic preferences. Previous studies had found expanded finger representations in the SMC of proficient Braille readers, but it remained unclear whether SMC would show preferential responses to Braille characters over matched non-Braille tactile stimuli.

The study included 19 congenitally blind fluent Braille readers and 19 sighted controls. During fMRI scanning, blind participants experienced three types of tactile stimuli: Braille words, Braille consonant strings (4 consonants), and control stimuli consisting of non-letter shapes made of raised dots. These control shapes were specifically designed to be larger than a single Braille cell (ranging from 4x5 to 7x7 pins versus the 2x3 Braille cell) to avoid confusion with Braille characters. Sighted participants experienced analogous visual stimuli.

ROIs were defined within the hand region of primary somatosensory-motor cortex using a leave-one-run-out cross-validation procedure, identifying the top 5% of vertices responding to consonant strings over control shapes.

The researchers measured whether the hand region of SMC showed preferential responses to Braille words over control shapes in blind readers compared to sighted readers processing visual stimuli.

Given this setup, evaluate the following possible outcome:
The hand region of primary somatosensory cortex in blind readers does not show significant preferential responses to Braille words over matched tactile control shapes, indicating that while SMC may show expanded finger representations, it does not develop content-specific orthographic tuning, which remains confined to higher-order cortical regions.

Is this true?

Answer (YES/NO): YES